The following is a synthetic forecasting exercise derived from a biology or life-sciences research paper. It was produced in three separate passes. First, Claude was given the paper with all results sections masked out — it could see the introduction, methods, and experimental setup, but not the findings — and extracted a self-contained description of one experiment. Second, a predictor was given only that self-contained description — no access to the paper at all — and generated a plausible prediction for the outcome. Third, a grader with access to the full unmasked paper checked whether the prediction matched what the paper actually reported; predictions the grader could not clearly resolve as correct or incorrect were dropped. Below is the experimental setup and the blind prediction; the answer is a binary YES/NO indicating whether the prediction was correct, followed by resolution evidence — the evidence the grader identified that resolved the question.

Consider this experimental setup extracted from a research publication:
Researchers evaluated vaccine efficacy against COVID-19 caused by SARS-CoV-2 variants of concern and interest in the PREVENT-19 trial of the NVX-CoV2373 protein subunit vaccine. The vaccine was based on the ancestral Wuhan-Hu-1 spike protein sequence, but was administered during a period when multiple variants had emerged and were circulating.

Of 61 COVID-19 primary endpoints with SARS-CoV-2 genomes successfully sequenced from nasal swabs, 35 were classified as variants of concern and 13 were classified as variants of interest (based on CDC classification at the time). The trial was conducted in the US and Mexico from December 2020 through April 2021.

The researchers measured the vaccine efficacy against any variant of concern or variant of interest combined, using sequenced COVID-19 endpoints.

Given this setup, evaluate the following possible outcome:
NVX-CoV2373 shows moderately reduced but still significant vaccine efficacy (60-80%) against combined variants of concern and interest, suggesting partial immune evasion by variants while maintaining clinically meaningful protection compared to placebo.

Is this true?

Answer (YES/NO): NO